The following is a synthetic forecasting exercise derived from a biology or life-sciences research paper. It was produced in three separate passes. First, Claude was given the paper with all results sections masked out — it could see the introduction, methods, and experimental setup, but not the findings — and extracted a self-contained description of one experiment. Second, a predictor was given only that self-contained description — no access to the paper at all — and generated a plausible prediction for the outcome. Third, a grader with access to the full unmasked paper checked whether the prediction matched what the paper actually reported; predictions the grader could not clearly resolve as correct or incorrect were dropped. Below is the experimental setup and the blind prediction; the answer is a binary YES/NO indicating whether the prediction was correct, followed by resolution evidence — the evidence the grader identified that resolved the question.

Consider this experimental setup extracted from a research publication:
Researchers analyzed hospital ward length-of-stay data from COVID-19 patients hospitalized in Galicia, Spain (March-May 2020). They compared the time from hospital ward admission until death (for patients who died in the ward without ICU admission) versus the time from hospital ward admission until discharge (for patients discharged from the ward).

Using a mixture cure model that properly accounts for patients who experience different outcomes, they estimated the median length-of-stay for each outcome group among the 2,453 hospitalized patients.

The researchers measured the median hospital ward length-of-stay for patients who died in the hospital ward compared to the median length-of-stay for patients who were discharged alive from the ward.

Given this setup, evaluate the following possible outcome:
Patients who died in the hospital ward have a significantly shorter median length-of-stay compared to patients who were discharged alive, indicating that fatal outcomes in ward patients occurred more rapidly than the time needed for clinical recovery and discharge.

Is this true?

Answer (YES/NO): YES